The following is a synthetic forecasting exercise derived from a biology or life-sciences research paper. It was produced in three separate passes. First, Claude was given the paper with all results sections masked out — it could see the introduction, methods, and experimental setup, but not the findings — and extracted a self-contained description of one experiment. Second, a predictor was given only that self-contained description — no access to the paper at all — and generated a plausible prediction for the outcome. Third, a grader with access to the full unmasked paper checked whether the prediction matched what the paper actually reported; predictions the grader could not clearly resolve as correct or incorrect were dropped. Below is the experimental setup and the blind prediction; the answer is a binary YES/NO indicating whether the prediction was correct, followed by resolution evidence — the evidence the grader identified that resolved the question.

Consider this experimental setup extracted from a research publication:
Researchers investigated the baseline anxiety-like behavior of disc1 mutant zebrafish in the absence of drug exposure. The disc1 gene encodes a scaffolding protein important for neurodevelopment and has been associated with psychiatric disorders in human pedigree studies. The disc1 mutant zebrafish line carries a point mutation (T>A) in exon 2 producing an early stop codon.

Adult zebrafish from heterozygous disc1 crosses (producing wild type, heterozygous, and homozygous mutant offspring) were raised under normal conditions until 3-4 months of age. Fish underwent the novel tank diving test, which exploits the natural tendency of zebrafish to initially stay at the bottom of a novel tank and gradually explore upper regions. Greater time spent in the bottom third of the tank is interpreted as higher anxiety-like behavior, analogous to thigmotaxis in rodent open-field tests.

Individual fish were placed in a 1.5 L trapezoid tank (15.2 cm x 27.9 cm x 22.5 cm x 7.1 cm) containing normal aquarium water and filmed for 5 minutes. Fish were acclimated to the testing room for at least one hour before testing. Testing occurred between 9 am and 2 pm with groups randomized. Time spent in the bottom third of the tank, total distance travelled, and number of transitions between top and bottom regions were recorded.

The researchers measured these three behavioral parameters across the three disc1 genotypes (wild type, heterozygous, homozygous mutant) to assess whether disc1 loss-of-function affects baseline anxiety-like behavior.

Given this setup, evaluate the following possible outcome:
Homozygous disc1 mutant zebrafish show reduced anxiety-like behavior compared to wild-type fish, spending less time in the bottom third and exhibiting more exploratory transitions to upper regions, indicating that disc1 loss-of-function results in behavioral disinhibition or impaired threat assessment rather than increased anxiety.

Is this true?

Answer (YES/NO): NO